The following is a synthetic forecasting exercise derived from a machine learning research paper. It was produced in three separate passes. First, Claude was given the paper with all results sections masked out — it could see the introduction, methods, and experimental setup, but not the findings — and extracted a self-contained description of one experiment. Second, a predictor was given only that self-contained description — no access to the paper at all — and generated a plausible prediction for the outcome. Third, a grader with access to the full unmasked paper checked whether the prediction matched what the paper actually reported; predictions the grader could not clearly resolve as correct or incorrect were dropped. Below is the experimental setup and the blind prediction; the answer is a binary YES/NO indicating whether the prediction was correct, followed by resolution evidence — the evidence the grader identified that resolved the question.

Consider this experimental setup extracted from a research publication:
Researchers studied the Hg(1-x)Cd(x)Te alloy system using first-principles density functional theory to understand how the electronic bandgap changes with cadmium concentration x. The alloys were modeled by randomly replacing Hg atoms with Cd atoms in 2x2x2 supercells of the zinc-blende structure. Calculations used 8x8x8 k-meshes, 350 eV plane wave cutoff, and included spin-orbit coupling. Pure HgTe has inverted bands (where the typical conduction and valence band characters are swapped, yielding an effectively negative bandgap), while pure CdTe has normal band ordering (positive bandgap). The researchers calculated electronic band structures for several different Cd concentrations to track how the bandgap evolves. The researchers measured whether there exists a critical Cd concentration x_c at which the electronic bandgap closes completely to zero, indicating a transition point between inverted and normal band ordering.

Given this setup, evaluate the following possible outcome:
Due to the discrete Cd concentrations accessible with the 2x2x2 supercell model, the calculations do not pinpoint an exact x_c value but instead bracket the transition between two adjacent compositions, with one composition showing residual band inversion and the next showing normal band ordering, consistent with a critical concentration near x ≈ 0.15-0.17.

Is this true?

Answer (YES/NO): NO